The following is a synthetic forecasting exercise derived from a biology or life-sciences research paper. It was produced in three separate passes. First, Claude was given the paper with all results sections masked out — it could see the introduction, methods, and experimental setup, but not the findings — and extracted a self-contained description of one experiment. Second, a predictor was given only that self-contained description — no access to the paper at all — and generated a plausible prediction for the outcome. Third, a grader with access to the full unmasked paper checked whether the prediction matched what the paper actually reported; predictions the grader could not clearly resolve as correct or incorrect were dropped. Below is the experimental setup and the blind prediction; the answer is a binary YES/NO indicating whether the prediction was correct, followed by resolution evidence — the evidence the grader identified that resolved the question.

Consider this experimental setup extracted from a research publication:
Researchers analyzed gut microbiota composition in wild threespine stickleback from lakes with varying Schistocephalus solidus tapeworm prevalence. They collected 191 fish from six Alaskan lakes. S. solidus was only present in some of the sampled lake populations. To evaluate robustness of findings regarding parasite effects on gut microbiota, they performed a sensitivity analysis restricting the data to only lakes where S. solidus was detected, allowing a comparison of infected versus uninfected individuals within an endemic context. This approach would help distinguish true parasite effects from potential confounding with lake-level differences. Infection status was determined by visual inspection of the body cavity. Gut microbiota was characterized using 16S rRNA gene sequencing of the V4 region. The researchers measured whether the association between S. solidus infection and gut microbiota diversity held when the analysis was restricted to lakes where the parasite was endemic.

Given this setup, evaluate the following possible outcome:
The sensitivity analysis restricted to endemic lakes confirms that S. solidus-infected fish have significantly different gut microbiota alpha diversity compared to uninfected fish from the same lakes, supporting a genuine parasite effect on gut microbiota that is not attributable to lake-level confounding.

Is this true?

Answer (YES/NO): NO